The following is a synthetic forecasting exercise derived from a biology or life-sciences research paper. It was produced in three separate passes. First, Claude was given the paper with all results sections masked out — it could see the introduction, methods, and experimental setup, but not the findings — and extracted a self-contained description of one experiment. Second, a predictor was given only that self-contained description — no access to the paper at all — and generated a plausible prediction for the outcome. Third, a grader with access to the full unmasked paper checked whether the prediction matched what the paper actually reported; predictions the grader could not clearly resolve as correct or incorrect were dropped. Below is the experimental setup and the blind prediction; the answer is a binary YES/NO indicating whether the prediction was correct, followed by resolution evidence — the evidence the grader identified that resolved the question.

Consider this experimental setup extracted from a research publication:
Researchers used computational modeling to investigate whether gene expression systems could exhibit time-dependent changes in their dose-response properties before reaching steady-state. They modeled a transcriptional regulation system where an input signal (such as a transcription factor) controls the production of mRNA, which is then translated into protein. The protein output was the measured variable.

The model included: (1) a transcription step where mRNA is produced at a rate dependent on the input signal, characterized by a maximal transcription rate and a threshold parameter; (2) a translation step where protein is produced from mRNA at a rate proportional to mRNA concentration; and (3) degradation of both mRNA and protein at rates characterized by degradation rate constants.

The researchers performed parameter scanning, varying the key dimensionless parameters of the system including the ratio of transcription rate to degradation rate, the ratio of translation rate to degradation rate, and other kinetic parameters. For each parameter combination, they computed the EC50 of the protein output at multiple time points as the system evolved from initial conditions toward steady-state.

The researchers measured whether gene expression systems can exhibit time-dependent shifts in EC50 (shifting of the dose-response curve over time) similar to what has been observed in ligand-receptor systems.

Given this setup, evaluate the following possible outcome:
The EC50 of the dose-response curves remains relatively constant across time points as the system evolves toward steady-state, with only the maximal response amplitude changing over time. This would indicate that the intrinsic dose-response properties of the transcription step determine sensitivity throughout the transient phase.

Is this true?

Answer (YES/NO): NO